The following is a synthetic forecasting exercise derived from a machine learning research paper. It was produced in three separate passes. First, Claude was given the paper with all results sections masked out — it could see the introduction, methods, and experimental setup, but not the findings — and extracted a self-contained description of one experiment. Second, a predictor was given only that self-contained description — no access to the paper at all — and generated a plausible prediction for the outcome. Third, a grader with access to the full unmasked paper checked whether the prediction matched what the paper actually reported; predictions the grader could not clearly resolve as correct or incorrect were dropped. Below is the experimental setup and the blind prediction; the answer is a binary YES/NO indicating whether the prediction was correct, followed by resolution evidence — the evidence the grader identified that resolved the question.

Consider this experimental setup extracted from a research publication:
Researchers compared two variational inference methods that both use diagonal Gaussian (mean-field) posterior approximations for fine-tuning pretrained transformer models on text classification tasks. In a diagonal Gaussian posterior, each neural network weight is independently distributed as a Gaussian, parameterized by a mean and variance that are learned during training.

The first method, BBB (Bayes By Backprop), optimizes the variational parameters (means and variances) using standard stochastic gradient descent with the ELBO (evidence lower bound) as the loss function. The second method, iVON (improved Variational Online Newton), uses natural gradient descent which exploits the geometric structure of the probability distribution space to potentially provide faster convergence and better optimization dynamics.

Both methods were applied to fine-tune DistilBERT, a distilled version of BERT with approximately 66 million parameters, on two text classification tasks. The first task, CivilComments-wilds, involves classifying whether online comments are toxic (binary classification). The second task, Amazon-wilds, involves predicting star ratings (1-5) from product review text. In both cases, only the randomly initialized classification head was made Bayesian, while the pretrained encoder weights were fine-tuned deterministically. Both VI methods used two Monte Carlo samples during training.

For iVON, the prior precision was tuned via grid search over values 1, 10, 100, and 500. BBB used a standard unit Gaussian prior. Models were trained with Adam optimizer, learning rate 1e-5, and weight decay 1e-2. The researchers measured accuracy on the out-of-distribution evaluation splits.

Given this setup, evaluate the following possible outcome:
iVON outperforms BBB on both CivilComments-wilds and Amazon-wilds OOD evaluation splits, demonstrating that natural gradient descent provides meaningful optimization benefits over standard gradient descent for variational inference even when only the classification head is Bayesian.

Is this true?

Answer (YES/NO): NO